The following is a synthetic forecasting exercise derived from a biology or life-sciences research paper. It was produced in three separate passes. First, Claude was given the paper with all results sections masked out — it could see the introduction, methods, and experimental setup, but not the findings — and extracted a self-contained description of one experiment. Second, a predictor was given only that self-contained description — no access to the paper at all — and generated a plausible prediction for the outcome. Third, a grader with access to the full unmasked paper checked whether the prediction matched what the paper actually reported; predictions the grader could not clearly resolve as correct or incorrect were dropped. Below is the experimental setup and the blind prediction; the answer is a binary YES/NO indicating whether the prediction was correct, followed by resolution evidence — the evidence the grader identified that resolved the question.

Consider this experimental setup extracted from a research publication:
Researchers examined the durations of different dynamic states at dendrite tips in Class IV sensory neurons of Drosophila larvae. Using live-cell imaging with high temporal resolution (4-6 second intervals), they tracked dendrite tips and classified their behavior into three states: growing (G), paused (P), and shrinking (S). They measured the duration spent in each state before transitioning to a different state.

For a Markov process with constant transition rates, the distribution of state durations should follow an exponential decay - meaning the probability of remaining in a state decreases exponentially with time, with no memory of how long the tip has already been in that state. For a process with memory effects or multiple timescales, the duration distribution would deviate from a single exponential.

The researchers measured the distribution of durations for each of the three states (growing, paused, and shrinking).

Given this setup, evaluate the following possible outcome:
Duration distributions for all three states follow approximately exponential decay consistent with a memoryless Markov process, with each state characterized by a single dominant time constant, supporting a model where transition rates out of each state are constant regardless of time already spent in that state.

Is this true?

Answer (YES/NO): YES